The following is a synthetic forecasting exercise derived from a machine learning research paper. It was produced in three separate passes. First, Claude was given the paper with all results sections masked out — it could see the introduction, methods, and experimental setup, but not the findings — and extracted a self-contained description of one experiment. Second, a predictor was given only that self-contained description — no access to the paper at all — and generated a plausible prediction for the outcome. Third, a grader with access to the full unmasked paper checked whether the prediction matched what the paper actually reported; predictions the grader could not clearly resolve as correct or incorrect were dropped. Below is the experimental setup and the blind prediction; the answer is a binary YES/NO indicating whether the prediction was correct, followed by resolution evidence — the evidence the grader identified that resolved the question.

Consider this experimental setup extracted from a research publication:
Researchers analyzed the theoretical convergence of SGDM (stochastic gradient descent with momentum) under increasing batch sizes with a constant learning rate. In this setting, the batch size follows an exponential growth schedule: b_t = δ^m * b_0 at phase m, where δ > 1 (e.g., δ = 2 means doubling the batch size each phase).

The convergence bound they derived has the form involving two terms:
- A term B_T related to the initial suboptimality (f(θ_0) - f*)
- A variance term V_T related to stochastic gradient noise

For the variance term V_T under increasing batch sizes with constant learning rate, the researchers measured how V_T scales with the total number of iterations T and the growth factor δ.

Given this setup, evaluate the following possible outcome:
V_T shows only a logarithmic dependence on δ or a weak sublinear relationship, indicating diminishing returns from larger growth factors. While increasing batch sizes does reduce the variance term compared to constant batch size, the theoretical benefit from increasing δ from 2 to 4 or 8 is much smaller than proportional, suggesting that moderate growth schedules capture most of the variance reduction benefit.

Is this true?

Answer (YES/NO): NO